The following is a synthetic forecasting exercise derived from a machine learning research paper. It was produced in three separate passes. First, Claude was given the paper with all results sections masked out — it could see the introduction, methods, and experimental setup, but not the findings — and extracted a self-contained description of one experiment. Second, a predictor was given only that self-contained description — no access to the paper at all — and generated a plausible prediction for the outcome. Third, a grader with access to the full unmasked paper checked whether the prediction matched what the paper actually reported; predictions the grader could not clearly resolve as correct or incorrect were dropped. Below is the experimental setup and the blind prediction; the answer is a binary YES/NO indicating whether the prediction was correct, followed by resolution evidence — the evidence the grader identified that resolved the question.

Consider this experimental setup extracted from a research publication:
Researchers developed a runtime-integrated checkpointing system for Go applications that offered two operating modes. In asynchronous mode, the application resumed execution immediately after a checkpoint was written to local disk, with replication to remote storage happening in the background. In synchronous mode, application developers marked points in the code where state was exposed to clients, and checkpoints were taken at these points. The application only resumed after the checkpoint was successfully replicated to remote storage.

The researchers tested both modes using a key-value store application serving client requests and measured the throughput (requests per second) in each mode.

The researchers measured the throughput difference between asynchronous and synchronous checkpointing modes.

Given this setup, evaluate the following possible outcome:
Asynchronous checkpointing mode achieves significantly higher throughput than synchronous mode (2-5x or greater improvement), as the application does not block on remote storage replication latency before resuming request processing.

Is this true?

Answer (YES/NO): YES